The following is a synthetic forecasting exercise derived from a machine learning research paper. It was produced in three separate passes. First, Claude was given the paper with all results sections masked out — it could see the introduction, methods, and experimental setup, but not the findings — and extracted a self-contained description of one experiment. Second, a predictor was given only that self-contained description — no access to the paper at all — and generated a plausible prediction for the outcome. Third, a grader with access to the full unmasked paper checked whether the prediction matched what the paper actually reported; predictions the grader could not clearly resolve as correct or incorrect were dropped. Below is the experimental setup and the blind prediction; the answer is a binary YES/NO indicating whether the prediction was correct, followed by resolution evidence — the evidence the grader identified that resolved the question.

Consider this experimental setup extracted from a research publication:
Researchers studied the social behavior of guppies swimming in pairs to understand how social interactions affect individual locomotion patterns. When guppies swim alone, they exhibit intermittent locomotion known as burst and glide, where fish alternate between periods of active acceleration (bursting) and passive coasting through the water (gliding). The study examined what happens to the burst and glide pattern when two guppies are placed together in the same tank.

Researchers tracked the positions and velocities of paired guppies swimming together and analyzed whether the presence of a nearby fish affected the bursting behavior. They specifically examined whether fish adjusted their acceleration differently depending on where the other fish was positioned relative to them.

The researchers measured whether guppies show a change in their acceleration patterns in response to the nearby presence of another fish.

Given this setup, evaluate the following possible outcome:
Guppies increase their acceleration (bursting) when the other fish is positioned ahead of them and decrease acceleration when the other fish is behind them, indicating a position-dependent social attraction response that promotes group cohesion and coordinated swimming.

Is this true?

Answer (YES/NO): NO